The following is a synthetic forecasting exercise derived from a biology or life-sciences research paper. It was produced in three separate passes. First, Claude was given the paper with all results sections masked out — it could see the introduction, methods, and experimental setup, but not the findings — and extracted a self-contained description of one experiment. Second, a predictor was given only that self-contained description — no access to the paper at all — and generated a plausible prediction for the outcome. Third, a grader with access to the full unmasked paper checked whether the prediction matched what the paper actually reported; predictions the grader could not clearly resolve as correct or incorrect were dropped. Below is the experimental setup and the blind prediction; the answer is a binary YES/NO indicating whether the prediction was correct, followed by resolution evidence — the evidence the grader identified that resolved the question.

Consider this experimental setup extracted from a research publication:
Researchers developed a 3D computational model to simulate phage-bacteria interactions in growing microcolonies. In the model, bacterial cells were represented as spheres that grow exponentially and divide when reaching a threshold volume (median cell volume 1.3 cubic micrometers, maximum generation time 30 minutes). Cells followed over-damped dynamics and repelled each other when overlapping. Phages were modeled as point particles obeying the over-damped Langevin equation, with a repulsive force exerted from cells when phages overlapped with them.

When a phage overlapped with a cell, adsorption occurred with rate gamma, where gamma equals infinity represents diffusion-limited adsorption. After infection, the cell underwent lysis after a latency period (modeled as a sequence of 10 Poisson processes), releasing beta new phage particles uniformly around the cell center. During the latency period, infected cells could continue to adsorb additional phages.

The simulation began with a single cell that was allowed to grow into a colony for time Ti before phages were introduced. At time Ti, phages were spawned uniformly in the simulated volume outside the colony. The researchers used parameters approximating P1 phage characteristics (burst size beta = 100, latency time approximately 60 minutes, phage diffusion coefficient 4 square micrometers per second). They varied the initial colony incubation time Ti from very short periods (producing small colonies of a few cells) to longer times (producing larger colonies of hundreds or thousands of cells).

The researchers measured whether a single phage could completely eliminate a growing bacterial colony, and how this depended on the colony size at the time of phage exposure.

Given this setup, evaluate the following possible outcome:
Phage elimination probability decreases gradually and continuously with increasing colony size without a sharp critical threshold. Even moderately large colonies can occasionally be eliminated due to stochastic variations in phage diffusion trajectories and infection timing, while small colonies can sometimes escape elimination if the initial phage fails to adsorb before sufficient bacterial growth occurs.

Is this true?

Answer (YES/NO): NO